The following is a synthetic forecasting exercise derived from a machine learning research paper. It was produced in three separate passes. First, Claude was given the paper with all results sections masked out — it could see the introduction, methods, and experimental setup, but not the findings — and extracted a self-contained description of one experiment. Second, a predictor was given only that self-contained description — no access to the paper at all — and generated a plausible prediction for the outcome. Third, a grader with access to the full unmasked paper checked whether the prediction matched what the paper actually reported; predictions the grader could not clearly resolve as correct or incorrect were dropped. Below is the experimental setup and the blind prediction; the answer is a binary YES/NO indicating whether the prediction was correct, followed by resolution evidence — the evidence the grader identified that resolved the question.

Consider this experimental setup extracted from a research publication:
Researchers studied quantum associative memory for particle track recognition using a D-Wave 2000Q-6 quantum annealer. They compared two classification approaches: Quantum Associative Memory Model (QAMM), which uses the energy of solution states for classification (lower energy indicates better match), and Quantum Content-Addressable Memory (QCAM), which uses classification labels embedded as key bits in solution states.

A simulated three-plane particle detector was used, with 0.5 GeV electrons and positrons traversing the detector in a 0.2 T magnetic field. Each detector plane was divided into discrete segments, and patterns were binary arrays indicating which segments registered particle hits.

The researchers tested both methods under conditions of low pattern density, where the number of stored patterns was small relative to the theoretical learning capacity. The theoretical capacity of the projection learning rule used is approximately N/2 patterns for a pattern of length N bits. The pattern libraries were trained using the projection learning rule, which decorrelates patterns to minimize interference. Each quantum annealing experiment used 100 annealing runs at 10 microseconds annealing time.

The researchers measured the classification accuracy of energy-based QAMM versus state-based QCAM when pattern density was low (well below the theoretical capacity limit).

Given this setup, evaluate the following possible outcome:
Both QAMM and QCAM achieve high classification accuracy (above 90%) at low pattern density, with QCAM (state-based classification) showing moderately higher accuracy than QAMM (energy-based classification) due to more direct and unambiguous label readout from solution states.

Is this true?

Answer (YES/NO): NO